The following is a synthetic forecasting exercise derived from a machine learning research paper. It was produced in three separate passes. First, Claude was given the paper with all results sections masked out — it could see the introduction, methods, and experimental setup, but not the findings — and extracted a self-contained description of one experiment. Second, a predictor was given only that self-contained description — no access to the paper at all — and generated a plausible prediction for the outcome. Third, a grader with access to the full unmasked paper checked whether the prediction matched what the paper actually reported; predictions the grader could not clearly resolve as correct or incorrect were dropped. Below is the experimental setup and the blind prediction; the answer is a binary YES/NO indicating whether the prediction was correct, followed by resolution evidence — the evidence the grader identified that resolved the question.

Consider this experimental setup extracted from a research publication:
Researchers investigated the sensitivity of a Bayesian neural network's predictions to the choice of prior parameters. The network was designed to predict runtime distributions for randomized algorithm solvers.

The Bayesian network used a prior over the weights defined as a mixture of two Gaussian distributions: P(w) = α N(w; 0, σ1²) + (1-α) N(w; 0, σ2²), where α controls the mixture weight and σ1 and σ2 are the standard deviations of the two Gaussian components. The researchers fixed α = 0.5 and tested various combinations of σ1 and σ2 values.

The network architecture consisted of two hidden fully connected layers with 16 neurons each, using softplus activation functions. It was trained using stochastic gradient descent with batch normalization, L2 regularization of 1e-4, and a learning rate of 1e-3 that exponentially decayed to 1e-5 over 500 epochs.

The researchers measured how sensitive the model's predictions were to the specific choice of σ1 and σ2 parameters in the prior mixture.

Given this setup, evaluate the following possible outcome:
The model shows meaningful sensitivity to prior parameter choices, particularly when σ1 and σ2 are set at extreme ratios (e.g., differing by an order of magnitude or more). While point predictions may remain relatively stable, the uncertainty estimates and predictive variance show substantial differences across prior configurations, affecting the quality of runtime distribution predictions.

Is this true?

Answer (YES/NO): NO